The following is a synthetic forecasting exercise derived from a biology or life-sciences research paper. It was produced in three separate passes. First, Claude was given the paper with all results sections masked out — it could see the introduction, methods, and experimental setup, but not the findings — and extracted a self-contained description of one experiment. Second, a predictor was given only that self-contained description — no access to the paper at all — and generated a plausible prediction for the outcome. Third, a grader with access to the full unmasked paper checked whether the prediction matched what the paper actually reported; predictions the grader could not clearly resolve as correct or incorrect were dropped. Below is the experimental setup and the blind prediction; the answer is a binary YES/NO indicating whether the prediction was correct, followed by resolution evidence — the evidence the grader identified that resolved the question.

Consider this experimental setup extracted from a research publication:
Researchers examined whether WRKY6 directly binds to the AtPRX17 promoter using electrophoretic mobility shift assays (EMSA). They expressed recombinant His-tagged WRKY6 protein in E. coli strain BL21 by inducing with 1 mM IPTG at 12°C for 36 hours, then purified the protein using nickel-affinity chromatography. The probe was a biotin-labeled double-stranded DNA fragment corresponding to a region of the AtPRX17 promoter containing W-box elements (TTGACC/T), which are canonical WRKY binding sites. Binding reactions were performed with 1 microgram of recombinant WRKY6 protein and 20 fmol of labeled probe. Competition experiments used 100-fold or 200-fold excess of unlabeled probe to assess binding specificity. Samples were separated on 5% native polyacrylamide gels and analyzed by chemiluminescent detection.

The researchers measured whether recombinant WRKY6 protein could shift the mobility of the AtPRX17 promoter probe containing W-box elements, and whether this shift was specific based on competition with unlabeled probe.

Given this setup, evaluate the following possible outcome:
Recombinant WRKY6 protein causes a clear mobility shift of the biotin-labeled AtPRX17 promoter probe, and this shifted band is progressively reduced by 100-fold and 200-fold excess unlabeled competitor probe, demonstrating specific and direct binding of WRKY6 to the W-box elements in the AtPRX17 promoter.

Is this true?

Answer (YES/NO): YES